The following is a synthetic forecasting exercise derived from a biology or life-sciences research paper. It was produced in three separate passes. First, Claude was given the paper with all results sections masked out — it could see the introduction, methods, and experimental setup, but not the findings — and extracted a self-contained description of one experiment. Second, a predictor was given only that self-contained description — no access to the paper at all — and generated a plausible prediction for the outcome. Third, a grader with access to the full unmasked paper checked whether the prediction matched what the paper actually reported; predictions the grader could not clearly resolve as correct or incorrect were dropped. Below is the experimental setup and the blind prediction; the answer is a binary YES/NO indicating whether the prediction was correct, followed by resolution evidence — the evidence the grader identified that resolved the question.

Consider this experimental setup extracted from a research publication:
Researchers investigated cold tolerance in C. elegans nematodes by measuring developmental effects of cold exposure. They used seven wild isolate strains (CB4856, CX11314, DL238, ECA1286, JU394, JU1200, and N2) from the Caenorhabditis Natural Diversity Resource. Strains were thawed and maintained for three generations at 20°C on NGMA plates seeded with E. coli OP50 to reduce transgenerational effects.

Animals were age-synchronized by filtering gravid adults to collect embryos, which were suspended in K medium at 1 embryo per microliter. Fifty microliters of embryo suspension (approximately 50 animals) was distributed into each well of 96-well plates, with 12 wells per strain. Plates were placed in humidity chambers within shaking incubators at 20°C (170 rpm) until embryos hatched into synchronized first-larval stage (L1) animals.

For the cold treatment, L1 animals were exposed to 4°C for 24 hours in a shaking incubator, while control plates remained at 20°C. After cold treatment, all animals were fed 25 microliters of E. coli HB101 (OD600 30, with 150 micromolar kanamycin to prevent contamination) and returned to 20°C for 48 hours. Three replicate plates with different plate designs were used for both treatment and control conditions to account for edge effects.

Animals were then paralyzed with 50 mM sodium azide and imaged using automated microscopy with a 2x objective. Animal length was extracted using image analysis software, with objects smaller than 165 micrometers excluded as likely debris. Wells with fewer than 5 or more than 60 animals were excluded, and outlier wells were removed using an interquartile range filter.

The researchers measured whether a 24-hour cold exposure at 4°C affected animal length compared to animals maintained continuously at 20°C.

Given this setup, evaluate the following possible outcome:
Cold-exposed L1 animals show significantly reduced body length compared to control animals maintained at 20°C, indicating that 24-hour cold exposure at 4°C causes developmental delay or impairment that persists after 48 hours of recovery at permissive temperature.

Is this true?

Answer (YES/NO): YES